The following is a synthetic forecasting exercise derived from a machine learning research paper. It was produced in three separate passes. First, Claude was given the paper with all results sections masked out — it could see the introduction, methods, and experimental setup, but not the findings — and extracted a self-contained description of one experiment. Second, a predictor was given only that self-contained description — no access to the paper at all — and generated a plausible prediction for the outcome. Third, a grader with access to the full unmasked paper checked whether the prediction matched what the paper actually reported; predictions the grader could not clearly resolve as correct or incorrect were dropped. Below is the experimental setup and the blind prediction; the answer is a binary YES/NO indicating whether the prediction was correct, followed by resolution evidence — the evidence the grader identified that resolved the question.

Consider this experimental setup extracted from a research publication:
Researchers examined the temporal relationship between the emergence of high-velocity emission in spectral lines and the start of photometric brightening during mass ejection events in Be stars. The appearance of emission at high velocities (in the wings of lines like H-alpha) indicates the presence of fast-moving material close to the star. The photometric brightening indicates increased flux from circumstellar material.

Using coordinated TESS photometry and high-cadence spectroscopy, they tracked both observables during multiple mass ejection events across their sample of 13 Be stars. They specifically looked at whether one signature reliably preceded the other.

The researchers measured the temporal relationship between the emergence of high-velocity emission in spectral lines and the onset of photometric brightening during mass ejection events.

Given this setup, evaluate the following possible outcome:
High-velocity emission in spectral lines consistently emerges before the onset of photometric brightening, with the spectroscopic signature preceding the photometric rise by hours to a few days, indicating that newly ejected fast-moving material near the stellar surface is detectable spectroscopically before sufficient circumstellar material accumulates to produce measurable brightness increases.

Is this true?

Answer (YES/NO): NO